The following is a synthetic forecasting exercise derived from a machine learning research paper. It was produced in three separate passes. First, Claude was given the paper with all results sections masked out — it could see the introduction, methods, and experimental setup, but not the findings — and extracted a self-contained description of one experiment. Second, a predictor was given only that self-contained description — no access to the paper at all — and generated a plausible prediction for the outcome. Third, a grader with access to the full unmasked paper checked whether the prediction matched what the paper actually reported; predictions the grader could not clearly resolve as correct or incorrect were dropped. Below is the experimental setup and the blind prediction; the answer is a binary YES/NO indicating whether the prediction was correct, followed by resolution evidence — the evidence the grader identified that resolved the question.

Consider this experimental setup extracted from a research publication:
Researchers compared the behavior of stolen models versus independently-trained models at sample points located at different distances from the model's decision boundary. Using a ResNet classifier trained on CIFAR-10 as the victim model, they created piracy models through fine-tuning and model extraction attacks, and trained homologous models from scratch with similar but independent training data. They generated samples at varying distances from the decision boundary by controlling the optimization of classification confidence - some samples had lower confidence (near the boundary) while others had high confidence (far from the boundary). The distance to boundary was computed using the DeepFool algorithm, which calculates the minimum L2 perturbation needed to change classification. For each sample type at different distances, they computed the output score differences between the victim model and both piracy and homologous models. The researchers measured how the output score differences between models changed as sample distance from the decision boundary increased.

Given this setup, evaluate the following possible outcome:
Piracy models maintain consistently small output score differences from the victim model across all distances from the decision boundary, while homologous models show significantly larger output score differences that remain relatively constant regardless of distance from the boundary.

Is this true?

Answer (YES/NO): NO